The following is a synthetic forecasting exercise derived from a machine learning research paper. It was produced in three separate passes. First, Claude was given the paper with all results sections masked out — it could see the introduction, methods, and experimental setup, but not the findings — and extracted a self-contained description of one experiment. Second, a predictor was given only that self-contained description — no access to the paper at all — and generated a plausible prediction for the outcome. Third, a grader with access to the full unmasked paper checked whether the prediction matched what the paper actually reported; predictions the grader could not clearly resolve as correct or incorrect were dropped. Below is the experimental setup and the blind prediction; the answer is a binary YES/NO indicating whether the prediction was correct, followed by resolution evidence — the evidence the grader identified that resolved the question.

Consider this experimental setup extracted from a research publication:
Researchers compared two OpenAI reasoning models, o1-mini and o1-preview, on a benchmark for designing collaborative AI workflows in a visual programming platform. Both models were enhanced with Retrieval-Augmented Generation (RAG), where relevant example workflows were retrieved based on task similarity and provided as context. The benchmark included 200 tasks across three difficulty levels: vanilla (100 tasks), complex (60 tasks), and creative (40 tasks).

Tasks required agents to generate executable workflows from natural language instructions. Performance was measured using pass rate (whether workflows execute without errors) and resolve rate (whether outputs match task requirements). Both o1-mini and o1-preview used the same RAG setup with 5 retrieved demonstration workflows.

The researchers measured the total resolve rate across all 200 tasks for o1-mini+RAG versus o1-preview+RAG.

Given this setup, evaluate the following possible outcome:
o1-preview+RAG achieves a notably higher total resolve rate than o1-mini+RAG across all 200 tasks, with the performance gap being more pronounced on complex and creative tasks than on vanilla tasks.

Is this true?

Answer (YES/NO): NO